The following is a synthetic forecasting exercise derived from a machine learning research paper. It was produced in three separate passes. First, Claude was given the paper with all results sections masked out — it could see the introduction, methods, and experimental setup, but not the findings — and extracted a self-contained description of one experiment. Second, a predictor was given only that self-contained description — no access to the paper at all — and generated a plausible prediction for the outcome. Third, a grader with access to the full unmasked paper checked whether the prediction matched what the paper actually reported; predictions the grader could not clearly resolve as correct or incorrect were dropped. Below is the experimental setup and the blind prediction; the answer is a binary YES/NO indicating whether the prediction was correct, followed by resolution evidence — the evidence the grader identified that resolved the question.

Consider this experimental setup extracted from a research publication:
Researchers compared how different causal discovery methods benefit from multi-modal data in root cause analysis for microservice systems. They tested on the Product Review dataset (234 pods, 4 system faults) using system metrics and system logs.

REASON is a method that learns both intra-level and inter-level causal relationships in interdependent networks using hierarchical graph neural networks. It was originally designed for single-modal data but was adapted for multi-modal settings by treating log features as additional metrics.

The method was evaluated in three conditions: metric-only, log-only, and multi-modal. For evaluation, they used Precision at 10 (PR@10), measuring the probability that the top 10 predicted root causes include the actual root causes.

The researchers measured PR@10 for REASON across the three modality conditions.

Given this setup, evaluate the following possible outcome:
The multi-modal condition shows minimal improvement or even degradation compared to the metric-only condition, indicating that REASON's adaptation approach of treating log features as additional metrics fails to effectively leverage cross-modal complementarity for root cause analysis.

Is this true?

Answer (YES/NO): NO